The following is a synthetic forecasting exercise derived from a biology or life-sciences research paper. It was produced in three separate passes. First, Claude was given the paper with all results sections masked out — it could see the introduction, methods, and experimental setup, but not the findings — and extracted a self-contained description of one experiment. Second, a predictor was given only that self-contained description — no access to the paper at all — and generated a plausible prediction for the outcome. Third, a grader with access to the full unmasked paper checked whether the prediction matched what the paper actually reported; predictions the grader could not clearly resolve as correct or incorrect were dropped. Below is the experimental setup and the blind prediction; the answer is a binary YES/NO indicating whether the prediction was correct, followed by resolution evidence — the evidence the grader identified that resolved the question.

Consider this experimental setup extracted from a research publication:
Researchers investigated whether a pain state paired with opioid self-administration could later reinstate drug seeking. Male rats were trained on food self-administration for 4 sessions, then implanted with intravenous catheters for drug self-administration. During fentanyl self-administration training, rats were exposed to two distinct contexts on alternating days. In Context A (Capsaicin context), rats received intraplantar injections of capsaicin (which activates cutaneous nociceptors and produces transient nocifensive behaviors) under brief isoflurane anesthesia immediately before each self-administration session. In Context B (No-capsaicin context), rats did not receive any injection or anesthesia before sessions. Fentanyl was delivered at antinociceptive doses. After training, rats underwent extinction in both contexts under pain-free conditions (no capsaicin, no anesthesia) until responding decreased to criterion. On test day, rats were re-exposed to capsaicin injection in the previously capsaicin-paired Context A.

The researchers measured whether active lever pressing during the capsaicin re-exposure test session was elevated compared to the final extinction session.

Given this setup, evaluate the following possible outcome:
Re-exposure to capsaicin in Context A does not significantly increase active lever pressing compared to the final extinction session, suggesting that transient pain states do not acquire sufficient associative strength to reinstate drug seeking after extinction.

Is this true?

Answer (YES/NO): YES